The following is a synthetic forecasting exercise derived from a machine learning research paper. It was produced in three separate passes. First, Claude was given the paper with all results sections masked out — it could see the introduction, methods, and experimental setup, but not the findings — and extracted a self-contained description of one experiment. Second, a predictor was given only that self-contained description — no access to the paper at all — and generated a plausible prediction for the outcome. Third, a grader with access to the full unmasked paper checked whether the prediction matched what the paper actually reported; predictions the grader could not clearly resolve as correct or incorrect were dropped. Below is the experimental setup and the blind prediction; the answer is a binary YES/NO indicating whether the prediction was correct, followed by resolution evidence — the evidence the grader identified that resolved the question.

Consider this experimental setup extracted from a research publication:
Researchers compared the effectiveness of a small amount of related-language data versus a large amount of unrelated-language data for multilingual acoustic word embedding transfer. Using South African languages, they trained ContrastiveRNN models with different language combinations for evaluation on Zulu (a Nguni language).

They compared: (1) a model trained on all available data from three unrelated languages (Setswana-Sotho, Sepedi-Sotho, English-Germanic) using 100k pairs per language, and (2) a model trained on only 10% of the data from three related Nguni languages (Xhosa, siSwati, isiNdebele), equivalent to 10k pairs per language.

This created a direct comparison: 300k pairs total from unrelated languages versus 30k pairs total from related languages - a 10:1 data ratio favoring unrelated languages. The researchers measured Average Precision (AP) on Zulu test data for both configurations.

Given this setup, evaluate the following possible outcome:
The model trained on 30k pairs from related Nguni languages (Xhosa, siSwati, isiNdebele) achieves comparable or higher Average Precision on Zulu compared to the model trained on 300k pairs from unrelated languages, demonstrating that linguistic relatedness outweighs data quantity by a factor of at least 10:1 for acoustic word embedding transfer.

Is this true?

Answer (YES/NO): YES